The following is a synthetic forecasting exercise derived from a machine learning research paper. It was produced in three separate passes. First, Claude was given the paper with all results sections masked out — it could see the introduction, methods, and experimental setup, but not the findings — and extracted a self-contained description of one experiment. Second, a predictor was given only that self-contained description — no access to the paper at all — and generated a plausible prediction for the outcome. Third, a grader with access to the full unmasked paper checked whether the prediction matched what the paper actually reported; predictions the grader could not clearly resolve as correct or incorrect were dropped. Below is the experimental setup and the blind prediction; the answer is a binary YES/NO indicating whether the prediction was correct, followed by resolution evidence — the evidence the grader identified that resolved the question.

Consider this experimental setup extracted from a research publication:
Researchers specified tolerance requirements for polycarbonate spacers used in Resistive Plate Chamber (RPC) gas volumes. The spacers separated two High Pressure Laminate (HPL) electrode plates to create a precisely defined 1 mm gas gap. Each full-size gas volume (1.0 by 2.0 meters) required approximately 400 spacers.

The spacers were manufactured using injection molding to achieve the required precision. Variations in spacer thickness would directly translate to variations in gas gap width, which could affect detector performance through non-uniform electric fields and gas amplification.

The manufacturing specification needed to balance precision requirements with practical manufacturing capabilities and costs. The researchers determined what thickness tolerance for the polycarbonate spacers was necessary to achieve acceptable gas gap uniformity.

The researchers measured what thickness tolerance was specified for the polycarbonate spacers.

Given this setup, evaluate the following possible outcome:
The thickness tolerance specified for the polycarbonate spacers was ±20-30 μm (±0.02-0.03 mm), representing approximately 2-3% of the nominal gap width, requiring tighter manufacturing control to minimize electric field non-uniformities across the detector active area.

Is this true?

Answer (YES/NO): NO